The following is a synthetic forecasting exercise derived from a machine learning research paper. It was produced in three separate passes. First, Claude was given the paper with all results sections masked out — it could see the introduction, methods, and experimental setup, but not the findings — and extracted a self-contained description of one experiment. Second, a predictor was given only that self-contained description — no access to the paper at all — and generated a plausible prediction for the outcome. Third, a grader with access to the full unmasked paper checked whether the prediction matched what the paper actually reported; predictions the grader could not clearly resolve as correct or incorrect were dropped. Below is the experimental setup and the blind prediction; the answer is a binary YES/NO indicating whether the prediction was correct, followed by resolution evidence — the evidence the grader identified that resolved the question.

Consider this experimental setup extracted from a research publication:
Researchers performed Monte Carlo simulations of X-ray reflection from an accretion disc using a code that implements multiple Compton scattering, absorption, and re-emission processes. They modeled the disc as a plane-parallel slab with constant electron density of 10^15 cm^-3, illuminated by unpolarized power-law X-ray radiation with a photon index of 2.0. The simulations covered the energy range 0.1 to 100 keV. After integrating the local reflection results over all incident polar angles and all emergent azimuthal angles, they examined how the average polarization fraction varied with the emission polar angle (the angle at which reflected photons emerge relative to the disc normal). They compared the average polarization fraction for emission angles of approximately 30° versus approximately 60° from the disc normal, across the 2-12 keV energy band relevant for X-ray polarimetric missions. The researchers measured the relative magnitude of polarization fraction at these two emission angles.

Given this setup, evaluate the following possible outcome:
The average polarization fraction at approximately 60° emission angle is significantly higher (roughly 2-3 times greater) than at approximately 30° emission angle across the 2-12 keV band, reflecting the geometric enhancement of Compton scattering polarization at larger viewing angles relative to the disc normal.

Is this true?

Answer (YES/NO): YES